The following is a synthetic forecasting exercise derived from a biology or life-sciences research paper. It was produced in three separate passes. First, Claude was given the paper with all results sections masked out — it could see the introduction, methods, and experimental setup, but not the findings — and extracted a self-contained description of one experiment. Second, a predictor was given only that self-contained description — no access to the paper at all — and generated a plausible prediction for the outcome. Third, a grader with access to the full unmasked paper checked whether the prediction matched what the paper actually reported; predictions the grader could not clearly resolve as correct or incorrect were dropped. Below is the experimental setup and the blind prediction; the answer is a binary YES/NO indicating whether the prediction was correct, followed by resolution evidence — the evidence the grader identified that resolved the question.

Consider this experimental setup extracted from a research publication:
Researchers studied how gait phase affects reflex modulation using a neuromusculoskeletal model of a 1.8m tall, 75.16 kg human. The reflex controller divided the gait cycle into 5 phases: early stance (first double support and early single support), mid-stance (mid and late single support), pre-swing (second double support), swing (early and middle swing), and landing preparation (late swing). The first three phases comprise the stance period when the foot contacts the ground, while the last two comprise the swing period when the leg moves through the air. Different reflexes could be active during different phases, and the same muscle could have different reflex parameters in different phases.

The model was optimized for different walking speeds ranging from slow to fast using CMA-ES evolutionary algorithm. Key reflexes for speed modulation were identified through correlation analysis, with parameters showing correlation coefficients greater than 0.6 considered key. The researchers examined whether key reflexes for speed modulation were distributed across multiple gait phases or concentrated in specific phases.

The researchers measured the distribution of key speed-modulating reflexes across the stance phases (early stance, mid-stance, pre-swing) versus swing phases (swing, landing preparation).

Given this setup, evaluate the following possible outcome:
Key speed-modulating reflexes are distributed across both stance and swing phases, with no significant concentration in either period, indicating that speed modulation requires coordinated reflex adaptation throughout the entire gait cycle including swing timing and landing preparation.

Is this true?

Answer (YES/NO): YES